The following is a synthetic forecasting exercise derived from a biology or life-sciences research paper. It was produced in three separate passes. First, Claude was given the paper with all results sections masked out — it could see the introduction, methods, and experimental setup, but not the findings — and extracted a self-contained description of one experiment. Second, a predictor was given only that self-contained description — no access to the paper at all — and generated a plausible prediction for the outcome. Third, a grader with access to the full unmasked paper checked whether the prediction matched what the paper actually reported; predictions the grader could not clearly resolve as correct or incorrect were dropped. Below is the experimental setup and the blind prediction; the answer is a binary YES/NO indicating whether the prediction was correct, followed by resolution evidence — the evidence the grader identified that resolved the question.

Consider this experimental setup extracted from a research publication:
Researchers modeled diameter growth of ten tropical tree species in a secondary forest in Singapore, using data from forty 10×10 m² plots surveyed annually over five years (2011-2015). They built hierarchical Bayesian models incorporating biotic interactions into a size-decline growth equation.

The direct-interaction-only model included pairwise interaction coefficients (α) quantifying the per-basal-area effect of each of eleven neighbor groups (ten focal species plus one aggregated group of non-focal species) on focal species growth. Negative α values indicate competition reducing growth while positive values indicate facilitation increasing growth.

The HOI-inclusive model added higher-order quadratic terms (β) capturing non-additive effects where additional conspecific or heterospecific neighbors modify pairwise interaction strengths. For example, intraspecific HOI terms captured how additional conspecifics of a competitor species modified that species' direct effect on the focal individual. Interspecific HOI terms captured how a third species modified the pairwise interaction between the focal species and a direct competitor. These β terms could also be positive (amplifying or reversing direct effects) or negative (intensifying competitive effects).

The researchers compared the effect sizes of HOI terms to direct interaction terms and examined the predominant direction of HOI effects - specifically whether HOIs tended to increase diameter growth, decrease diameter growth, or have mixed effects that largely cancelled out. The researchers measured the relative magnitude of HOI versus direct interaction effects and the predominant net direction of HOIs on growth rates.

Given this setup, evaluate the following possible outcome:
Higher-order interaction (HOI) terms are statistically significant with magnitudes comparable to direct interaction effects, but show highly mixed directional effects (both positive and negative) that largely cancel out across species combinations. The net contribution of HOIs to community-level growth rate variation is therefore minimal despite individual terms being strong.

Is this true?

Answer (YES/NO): NO